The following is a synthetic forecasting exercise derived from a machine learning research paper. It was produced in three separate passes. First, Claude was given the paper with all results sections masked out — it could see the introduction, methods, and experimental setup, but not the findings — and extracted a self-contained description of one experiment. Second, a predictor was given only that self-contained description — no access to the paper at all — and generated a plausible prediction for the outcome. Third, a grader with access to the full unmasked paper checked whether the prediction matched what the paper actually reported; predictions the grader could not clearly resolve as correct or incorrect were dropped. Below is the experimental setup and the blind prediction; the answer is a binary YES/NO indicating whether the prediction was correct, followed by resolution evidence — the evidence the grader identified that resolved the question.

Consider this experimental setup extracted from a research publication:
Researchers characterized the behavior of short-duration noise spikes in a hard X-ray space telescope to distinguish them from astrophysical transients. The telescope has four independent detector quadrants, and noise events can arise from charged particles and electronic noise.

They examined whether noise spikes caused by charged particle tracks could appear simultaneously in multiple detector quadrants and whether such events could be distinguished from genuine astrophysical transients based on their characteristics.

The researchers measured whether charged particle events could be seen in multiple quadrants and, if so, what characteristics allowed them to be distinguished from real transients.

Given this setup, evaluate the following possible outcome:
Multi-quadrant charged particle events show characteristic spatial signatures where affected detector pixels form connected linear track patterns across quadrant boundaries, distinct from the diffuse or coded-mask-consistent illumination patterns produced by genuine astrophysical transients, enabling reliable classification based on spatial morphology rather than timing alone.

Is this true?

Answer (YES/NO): NO